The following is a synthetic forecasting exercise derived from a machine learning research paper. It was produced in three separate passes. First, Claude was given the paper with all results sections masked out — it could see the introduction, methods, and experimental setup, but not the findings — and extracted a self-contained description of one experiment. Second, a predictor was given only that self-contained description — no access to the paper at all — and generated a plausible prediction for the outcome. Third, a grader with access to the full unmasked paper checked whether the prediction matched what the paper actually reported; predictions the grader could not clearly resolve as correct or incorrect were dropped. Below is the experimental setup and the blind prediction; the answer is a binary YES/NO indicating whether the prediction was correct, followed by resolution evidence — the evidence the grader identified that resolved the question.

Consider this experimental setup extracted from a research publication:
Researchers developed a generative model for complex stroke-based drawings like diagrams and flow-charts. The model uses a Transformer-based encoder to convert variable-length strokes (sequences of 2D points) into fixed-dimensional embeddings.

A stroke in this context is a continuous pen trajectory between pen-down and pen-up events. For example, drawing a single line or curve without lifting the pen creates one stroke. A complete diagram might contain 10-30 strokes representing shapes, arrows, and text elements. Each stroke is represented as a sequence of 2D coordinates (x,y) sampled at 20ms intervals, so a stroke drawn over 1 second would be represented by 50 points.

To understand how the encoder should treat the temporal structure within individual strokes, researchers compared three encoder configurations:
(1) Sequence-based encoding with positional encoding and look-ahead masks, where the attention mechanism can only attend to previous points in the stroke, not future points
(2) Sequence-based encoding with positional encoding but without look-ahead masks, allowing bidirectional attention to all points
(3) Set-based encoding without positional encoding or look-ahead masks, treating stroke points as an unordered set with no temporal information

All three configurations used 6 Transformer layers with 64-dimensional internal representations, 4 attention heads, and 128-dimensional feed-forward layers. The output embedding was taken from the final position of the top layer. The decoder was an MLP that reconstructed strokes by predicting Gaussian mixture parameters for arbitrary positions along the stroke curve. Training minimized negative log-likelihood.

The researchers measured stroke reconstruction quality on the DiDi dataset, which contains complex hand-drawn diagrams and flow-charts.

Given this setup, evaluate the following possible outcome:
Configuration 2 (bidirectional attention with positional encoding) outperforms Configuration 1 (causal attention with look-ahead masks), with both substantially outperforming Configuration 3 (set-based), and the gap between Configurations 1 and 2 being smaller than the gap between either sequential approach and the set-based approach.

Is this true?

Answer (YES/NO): NO